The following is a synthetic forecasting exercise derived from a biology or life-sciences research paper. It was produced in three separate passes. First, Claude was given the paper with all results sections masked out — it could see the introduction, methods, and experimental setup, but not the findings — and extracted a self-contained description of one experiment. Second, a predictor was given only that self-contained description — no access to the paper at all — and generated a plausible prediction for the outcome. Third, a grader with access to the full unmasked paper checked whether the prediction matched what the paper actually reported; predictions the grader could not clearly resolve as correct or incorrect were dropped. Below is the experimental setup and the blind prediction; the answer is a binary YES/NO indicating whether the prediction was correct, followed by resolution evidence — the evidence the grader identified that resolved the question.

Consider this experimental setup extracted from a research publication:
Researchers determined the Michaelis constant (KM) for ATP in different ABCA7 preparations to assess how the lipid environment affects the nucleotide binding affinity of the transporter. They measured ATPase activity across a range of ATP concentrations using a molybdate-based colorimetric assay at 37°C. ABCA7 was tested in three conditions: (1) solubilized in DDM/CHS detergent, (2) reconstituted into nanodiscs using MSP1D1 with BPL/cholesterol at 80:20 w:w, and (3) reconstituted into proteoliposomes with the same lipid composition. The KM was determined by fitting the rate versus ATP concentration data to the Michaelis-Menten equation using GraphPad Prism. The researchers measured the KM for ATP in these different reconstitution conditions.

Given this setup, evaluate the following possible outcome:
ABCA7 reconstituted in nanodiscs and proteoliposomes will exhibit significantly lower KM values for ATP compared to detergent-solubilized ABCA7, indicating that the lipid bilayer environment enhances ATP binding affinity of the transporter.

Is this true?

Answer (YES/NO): NO